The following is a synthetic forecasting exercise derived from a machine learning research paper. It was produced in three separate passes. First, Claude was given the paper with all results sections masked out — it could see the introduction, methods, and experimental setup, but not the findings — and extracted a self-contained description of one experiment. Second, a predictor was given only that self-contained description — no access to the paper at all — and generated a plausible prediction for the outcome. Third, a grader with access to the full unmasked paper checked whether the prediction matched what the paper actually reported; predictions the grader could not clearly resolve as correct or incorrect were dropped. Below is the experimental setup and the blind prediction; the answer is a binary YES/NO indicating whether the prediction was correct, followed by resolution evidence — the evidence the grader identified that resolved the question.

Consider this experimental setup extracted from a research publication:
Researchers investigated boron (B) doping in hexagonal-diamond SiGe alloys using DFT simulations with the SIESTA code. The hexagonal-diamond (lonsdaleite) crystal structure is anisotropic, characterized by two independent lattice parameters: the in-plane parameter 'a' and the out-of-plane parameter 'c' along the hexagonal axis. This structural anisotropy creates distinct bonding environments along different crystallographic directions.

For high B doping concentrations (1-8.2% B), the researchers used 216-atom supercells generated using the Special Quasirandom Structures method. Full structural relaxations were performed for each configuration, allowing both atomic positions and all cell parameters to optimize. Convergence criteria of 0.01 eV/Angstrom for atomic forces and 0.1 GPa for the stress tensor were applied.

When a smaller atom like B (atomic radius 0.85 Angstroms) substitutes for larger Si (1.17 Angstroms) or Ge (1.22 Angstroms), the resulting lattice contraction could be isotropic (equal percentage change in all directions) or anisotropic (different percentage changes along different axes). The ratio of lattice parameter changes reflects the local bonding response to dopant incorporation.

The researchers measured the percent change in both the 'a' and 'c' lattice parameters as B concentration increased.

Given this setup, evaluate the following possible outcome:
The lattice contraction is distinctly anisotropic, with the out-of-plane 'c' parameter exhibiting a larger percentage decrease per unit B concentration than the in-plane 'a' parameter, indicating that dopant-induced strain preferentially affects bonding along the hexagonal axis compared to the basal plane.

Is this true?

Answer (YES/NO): NO